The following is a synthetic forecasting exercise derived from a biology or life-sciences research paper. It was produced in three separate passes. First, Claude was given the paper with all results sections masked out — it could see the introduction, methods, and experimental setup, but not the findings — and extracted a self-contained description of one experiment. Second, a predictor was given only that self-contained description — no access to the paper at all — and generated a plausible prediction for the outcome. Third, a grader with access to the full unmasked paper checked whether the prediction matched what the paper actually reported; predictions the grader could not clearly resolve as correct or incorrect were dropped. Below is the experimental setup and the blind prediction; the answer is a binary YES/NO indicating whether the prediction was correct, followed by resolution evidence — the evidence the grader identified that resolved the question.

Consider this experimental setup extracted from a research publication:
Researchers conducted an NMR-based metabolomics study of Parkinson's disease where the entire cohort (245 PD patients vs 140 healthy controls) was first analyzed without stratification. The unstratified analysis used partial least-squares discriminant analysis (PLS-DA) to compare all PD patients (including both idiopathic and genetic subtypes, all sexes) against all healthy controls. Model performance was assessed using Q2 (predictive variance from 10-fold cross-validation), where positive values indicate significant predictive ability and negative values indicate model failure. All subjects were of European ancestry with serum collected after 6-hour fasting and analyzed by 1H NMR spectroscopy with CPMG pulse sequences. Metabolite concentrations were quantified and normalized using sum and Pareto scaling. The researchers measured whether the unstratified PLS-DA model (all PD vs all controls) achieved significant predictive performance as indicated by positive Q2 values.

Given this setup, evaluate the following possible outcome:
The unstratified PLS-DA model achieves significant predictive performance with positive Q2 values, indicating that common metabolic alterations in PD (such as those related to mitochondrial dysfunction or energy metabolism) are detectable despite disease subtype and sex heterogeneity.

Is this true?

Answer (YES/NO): YES